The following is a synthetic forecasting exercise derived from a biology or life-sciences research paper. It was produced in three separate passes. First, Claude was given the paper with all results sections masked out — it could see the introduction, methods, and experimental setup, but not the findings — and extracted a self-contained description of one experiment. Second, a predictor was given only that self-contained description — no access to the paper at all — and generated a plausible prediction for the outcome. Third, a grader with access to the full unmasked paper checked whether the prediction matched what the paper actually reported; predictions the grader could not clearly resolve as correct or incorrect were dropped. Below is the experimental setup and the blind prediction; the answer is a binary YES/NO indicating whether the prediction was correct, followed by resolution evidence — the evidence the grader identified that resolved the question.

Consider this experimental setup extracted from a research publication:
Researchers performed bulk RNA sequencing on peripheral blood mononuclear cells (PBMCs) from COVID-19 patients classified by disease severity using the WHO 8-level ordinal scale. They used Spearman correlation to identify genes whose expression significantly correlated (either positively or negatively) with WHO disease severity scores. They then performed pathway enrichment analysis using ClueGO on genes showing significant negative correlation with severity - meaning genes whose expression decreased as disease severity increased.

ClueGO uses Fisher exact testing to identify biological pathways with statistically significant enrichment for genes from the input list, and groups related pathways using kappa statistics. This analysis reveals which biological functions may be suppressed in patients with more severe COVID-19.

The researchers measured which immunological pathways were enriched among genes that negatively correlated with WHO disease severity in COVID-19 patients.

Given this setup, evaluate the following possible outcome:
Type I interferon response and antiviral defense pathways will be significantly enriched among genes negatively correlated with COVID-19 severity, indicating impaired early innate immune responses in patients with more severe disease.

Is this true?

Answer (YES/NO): NO